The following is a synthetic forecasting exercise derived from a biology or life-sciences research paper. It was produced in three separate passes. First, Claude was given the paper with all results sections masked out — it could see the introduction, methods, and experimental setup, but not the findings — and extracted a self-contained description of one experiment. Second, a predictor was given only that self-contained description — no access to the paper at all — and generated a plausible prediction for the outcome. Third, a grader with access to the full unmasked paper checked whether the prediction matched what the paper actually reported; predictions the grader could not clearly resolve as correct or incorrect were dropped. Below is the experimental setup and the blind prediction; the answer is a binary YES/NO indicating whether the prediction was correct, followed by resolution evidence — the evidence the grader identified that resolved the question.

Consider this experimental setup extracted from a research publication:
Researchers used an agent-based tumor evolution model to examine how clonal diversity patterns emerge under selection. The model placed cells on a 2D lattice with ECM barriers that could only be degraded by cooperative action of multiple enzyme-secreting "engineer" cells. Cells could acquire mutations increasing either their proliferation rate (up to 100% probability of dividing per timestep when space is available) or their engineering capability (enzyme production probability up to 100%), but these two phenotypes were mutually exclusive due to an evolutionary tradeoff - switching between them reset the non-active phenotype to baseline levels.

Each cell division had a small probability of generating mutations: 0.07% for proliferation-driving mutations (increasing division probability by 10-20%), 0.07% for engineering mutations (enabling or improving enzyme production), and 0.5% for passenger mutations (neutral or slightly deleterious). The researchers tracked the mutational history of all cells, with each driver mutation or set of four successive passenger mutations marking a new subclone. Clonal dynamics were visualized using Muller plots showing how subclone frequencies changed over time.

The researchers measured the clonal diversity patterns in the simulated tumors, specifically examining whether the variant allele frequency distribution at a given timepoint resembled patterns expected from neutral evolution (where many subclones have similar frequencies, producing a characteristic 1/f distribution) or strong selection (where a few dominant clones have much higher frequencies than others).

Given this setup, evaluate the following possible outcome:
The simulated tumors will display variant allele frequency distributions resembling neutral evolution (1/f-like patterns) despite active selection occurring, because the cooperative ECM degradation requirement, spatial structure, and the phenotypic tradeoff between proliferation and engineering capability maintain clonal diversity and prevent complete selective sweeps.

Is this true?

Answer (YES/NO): YES